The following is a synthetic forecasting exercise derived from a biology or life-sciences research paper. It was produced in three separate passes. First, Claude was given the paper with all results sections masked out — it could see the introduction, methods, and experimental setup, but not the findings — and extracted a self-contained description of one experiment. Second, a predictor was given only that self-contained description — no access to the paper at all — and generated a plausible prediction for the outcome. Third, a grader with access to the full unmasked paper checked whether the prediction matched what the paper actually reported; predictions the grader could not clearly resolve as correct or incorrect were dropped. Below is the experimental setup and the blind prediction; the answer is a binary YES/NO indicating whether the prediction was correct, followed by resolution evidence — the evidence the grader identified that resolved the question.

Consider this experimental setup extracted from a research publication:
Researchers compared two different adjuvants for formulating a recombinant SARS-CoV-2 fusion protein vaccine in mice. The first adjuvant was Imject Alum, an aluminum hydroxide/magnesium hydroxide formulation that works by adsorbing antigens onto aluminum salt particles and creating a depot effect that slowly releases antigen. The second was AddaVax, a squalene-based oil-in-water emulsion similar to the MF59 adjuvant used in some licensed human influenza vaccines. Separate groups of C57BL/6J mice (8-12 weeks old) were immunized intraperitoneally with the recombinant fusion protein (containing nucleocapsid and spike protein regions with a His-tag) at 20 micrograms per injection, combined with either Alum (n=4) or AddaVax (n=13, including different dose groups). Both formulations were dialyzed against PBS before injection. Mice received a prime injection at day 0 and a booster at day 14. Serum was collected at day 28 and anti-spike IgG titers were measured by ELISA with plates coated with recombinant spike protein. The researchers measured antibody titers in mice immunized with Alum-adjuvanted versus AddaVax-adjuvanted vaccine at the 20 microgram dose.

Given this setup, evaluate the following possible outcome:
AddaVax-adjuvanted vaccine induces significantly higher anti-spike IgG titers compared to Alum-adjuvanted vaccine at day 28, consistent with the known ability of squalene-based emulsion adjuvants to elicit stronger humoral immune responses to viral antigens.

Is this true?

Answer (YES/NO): NO